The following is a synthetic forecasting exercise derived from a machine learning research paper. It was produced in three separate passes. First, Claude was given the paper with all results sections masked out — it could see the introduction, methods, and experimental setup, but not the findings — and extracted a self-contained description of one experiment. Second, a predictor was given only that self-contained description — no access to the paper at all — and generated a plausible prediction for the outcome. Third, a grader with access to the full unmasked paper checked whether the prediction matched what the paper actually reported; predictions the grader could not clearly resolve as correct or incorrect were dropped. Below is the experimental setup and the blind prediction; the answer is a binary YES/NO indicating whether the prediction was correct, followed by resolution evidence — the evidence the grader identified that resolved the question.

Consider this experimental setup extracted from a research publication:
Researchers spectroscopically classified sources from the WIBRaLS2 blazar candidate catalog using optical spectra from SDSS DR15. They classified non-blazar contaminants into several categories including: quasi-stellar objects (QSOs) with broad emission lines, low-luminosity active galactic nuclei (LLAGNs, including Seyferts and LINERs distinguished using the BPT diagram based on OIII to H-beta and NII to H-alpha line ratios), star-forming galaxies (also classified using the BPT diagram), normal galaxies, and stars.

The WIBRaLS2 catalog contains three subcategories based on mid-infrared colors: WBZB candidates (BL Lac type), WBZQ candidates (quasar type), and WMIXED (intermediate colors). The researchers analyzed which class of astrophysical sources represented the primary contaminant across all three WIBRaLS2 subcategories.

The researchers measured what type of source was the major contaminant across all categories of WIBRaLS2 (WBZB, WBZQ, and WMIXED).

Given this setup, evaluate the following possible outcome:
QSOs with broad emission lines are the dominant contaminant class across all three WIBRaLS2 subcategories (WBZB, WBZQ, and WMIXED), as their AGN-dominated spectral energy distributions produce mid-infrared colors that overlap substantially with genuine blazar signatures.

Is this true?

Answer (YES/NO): YES